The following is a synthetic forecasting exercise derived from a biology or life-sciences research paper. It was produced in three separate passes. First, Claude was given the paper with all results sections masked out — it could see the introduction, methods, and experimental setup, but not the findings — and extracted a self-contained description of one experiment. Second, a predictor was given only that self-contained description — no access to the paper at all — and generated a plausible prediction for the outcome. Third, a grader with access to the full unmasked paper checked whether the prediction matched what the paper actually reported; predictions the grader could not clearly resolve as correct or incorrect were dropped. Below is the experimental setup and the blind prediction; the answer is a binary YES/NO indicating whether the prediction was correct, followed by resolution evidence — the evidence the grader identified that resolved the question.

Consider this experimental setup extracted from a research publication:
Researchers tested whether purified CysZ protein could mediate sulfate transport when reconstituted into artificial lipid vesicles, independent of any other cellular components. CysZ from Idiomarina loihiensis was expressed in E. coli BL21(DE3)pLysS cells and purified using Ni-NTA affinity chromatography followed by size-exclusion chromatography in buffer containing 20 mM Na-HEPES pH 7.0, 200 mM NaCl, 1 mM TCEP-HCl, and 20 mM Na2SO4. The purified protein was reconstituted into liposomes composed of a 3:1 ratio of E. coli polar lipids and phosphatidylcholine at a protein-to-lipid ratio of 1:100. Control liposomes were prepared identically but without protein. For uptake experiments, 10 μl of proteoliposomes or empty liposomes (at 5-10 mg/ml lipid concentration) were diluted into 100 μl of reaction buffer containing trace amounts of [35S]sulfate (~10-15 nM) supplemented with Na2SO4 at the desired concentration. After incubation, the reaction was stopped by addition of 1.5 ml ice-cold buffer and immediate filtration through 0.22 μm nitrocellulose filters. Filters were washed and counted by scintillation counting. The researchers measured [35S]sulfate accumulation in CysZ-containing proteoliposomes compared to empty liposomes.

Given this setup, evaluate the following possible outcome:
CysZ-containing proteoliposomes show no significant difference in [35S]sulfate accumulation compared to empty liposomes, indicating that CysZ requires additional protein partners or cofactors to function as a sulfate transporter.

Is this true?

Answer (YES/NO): NO